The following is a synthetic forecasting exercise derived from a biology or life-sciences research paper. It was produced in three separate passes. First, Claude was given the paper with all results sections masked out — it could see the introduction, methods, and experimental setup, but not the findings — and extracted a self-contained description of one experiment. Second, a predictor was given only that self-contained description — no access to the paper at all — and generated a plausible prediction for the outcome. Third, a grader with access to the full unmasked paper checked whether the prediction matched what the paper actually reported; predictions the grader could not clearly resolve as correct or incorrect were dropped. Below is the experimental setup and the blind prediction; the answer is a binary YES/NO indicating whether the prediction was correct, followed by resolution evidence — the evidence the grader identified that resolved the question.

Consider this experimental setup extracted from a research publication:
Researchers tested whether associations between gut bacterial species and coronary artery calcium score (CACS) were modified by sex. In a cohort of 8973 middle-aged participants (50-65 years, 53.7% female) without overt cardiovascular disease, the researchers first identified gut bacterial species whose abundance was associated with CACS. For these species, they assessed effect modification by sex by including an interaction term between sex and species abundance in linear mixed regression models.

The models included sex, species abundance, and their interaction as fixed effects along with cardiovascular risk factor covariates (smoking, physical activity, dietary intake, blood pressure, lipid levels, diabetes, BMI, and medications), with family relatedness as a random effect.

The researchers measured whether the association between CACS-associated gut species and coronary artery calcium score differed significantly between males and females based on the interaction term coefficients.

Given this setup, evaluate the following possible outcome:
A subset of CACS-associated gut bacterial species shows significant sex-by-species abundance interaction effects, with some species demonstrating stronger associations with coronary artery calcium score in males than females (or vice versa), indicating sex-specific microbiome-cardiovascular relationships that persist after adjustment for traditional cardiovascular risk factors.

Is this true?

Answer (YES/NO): NO